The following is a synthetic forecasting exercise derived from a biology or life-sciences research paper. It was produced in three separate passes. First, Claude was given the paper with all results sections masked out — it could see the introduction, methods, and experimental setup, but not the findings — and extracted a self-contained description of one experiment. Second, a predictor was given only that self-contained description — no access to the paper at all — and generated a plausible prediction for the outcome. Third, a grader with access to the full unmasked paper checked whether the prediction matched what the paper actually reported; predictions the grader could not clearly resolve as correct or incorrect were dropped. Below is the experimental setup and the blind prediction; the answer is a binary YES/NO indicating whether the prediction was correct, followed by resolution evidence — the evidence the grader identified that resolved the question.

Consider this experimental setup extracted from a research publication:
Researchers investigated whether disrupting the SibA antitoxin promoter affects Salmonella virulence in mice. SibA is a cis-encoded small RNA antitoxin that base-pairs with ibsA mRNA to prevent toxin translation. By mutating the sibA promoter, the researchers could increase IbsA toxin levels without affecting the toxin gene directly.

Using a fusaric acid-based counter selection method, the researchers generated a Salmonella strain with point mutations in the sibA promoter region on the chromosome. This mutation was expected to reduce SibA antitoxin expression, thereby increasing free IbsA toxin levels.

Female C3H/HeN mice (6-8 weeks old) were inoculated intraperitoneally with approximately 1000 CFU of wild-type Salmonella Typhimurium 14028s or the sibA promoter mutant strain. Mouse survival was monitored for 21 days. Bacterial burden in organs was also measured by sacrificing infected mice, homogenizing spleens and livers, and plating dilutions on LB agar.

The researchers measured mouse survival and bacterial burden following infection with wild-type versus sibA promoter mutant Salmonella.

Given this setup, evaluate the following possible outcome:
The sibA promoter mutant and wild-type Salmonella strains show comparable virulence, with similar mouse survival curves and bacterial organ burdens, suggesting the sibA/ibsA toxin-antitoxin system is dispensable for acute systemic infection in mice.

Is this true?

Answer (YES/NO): NO